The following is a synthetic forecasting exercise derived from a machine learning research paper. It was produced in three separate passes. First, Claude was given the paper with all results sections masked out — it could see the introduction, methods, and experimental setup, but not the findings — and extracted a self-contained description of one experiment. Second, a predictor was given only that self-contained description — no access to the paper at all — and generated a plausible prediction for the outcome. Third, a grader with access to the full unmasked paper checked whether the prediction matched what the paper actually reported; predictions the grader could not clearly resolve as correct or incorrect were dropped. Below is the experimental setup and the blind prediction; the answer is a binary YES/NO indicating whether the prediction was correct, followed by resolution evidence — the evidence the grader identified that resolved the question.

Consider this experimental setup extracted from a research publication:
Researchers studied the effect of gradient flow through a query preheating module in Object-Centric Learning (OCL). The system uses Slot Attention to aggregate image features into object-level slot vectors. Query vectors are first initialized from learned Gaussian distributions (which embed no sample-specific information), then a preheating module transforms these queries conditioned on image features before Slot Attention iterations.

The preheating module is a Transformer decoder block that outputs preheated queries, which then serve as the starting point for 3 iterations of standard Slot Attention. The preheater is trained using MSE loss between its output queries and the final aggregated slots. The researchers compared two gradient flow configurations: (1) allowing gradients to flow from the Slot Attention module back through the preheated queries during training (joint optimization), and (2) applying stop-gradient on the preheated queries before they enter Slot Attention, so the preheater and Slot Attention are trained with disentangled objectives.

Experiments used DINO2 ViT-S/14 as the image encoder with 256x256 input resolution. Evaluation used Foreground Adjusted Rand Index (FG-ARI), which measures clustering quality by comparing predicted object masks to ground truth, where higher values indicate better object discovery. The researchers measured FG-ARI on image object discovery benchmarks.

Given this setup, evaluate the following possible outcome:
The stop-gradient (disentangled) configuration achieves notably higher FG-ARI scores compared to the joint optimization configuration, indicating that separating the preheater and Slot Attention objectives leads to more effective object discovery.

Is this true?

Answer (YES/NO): YES